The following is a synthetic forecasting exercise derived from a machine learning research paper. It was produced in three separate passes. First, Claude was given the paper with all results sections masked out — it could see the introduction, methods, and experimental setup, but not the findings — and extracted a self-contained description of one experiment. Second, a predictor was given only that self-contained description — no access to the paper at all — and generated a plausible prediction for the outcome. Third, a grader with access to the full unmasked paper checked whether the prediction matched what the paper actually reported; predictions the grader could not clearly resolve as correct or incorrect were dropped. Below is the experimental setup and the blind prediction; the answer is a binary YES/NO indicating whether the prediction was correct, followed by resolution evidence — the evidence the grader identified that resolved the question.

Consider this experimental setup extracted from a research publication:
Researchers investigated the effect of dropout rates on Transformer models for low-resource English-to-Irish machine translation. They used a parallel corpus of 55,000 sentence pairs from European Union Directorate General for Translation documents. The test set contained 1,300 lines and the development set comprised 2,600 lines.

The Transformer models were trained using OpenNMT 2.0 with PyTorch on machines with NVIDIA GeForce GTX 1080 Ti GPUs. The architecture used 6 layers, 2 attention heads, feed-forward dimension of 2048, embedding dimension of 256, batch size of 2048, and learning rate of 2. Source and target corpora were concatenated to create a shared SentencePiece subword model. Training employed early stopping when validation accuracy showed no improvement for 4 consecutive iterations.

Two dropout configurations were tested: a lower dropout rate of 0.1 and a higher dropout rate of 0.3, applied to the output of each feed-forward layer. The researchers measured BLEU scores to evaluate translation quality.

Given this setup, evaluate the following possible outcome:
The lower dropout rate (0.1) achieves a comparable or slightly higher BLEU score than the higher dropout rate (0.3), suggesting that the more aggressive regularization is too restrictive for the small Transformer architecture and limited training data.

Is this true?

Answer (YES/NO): NO